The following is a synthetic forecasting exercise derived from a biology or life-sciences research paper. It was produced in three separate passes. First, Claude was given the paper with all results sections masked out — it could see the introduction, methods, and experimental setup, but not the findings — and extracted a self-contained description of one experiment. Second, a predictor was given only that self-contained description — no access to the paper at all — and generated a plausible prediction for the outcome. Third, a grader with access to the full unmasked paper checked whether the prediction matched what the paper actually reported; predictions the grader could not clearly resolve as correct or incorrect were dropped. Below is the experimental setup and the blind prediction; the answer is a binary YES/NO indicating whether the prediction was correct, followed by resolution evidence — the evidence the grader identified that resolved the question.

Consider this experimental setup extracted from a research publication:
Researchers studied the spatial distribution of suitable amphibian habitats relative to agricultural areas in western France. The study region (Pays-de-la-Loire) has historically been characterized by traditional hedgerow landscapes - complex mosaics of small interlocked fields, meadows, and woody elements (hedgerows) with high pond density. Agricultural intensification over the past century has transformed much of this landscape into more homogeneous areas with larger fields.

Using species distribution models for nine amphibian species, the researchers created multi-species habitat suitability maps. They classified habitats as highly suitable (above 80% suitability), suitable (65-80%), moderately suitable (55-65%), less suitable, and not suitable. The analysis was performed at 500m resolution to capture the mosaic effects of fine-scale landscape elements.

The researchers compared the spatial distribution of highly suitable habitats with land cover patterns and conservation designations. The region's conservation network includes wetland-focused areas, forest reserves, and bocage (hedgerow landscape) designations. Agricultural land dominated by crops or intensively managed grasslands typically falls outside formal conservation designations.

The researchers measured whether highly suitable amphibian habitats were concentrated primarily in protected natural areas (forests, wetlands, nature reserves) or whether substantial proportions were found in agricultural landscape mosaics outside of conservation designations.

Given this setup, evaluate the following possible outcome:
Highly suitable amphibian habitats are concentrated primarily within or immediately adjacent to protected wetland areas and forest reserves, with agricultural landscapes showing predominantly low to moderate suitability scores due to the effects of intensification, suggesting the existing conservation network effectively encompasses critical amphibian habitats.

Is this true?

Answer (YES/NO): NO